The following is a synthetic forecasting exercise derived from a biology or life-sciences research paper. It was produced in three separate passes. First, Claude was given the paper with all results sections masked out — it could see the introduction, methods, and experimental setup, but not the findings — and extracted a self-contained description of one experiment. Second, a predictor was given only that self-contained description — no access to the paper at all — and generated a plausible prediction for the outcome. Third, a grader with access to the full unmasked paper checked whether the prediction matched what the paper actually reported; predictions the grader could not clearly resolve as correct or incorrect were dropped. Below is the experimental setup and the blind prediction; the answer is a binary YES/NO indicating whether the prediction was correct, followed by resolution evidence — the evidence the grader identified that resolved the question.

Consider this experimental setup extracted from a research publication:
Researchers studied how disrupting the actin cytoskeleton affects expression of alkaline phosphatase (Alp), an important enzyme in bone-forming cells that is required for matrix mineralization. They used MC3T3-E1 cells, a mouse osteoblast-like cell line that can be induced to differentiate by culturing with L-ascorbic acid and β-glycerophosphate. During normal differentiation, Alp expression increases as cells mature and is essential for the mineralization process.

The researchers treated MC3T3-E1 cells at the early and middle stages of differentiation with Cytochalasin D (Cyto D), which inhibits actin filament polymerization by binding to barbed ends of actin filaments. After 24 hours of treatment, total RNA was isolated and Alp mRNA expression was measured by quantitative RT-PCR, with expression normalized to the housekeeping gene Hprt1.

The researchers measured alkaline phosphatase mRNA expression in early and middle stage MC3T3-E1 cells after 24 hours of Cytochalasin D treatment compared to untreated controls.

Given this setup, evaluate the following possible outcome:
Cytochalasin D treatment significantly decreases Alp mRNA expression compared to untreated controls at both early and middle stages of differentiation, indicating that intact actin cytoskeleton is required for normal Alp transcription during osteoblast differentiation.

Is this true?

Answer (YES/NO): YES